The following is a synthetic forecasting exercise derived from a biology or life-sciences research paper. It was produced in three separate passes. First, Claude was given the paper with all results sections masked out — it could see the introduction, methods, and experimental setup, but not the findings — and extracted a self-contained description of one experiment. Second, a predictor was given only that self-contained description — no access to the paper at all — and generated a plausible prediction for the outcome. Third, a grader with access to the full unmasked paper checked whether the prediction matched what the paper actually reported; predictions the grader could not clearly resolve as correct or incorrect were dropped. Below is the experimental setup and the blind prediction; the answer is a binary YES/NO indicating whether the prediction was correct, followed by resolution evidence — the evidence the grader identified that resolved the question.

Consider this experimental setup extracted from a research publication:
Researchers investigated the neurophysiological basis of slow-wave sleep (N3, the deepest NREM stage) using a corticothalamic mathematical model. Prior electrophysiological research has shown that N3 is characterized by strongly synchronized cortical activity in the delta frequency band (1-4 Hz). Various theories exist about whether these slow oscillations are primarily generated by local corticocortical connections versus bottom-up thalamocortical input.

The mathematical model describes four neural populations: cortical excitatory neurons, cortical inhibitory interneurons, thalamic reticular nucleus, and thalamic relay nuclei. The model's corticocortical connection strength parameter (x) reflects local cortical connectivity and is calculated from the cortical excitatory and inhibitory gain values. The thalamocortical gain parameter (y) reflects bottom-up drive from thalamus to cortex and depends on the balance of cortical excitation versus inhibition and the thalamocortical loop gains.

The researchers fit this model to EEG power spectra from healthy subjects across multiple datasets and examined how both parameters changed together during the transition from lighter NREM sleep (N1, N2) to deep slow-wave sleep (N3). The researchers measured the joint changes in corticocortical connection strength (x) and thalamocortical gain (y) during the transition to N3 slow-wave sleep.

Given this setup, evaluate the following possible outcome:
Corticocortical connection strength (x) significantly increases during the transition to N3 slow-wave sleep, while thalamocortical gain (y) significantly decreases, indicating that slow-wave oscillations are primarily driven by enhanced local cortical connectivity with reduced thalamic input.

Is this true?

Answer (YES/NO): YES